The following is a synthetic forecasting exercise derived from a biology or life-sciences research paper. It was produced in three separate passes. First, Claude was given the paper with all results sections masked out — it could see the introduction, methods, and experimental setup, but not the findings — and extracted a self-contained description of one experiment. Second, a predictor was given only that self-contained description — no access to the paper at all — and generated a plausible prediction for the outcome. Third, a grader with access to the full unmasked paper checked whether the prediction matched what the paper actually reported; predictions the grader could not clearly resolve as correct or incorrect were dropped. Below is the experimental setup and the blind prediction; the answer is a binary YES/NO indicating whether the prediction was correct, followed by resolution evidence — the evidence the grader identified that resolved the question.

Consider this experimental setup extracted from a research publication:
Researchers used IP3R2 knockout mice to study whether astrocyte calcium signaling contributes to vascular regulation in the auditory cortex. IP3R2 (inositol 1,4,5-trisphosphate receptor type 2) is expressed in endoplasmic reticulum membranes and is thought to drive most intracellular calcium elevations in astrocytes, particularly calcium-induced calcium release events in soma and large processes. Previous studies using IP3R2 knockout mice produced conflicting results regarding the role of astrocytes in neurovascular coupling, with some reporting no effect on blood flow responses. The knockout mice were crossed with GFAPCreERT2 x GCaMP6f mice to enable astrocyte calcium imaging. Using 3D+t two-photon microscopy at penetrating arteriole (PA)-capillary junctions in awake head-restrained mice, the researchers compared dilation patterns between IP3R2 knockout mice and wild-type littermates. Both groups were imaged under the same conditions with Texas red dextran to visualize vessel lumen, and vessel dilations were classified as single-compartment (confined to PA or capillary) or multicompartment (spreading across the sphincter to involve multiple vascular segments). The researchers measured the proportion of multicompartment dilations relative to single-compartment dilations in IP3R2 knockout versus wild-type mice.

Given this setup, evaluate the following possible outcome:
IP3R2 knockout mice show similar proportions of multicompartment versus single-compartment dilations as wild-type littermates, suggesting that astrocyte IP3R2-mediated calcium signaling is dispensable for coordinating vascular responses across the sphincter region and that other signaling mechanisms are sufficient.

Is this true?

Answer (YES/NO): NO